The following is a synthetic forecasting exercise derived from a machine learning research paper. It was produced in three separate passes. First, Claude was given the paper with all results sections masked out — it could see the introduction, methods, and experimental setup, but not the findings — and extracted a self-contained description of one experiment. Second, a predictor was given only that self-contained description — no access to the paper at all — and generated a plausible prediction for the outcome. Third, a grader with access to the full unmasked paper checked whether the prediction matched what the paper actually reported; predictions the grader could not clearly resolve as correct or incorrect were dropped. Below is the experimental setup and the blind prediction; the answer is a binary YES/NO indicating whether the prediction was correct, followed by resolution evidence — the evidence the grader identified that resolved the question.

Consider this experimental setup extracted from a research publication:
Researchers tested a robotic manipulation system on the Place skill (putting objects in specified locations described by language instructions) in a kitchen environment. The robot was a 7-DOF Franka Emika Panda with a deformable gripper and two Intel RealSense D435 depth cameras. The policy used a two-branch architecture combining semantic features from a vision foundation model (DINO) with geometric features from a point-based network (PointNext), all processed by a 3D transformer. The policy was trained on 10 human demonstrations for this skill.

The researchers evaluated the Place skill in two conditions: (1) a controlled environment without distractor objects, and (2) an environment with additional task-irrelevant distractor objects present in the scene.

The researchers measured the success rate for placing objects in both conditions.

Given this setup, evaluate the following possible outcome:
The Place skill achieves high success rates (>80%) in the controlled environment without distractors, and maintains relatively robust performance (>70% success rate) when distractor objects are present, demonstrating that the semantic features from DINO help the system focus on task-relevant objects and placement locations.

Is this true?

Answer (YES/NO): NO